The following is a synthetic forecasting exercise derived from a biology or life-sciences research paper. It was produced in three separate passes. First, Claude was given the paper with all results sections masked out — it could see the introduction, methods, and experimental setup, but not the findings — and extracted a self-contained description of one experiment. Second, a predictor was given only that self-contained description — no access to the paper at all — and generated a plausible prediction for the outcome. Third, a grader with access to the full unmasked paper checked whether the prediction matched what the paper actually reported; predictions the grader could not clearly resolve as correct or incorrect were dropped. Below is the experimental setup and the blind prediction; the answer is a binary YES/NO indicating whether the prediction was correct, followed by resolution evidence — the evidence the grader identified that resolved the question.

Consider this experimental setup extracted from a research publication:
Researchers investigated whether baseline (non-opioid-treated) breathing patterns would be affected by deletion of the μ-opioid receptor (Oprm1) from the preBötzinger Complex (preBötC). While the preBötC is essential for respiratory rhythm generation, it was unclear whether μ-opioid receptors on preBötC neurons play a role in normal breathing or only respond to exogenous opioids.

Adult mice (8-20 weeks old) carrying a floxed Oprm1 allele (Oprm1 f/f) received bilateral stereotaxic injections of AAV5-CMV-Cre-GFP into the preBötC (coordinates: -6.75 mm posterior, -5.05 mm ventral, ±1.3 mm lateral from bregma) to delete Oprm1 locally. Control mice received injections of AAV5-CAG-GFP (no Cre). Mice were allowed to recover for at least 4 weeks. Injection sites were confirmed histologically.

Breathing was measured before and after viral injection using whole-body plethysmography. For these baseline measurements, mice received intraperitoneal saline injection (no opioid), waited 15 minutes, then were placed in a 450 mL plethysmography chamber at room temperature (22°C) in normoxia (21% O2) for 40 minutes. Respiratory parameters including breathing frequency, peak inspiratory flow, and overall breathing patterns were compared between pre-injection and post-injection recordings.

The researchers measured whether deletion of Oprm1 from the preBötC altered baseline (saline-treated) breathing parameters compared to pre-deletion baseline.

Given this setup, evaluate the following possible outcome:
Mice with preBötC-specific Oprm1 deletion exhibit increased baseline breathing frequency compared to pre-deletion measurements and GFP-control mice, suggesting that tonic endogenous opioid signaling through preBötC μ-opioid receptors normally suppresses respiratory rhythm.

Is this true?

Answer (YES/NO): NO